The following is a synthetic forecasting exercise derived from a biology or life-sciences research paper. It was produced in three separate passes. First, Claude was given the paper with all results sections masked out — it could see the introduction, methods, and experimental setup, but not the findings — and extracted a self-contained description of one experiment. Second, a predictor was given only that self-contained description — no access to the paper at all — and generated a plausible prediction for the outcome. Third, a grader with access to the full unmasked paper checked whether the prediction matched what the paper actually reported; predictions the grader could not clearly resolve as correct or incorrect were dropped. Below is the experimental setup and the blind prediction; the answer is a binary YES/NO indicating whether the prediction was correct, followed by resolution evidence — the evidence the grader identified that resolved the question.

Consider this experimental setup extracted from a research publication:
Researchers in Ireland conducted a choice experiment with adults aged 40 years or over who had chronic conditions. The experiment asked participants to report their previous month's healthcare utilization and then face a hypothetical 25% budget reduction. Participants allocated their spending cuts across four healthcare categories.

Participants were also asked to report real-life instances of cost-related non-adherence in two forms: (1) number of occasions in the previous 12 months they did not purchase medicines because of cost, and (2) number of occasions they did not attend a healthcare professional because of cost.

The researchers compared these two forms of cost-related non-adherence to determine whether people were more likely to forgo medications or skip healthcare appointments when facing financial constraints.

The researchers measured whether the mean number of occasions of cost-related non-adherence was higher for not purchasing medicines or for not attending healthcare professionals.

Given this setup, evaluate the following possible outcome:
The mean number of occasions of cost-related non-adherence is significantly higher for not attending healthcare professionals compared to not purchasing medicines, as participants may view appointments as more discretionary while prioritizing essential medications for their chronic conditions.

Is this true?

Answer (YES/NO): NO